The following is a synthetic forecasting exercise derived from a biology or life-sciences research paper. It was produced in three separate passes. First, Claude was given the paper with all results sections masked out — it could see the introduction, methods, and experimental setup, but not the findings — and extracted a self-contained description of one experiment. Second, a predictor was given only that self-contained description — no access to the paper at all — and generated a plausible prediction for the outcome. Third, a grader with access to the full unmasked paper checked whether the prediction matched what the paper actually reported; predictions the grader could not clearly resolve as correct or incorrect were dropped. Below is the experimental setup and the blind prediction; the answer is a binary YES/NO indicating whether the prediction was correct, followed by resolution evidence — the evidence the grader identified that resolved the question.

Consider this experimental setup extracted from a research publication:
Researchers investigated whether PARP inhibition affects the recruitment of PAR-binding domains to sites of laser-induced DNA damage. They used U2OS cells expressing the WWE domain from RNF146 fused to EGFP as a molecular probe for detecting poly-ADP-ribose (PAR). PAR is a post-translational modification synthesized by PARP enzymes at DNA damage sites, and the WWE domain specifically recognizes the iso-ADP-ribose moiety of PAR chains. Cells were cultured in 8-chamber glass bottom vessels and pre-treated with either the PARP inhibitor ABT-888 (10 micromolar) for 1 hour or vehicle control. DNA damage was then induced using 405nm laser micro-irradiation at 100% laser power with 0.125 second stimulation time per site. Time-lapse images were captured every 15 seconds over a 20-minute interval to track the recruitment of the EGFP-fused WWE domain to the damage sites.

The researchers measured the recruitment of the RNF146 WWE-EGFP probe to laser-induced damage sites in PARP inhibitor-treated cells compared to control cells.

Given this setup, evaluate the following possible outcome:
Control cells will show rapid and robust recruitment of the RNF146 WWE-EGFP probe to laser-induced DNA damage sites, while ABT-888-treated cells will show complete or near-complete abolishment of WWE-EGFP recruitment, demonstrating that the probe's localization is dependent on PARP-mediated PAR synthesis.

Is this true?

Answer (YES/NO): YES